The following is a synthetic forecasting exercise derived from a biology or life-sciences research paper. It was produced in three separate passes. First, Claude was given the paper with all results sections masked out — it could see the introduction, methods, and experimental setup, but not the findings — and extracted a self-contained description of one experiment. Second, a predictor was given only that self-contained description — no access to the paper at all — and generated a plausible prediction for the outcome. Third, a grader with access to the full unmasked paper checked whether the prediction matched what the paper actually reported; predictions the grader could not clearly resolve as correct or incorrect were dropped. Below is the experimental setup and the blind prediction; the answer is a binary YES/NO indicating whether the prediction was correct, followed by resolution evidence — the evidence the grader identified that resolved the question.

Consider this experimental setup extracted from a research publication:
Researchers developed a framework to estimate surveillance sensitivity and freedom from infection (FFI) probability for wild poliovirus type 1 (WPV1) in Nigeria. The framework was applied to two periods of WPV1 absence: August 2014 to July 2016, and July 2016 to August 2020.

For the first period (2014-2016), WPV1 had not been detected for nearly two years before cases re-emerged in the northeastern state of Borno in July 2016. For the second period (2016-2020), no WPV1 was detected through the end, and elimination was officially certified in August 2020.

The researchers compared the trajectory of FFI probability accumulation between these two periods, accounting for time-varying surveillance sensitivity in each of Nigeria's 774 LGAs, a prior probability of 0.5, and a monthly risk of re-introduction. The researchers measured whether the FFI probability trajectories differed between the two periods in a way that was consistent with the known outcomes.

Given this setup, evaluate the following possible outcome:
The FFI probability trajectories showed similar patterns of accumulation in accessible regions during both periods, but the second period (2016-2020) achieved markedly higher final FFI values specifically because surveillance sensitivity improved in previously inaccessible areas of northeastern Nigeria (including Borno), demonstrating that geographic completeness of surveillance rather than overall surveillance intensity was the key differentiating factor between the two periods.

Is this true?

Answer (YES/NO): NO